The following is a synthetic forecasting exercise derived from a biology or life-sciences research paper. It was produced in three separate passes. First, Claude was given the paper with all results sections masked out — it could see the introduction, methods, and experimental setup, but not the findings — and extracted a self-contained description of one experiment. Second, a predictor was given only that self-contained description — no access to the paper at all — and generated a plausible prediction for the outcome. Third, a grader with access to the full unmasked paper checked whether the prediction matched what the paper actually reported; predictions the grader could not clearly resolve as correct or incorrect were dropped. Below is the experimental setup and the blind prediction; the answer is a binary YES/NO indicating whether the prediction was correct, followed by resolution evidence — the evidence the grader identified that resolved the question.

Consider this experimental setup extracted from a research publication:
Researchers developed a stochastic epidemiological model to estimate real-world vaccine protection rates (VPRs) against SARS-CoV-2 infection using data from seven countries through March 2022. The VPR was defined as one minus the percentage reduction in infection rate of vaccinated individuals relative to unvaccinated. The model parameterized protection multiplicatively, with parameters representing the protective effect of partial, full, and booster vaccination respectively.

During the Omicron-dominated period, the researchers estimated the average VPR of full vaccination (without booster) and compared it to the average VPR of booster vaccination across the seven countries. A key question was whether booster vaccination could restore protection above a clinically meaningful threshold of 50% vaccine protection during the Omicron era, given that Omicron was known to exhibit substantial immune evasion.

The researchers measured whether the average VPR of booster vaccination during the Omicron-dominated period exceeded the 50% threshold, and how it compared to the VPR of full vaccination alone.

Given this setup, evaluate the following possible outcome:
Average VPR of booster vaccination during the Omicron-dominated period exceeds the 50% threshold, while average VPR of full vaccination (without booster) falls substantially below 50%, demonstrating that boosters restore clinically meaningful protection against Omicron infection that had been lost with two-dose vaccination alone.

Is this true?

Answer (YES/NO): YES